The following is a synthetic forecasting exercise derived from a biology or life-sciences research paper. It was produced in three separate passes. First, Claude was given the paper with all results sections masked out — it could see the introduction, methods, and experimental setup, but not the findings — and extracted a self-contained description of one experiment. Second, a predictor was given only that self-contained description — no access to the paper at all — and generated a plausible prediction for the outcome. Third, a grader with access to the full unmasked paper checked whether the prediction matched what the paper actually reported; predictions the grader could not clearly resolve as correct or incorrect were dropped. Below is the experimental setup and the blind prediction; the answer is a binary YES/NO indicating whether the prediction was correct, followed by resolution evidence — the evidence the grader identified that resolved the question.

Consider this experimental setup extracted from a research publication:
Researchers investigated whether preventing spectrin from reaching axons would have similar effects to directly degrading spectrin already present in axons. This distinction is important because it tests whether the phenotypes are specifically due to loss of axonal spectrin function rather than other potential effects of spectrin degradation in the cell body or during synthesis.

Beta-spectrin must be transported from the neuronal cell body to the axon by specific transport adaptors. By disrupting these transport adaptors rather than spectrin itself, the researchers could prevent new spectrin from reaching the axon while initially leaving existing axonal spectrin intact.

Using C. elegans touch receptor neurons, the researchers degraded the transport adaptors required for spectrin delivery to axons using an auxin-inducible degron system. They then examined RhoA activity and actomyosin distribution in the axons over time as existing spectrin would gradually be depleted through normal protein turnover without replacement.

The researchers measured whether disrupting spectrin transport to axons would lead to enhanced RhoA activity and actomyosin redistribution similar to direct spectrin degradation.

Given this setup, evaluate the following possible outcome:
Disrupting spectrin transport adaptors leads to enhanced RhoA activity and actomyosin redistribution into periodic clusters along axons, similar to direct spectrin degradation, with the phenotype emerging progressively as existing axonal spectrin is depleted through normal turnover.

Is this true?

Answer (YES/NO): NO